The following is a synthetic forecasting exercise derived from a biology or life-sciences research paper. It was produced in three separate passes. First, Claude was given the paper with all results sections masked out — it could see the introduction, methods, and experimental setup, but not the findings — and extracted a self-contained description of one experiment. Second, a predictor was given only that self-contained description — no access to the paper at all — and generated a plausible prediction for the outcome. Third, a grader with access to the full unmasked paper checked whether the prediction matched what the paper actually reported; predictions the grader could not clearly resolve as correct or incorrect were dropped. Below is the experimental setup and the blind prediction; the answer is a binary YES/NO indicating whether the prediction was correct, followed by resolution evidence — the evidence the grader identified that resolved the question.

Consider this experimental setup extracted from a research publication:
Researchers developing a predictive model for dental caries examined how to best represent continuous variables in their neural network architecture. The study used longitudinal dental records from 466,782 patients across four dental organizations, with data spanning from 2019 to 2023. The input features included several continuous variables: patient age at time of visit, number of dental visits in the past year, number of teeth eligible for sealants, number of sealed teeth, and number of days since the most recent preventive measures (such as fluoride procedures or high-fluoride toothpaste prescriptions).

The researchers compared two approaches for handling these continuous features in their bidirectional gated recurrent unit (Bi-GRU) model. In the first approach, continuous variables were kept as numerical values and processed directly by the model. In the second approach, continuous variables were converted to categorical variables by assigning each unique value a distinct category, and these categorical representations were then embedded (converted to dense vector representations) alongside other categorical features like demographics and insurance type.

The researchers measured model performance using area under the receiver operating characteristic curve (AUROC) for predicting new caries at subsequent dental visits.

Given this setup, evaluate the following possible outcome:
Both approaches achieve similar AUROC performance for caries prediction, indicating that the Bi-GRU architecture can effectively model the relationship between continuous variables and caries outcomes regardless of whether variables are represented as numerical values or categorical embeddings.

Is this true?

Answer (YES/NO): NO